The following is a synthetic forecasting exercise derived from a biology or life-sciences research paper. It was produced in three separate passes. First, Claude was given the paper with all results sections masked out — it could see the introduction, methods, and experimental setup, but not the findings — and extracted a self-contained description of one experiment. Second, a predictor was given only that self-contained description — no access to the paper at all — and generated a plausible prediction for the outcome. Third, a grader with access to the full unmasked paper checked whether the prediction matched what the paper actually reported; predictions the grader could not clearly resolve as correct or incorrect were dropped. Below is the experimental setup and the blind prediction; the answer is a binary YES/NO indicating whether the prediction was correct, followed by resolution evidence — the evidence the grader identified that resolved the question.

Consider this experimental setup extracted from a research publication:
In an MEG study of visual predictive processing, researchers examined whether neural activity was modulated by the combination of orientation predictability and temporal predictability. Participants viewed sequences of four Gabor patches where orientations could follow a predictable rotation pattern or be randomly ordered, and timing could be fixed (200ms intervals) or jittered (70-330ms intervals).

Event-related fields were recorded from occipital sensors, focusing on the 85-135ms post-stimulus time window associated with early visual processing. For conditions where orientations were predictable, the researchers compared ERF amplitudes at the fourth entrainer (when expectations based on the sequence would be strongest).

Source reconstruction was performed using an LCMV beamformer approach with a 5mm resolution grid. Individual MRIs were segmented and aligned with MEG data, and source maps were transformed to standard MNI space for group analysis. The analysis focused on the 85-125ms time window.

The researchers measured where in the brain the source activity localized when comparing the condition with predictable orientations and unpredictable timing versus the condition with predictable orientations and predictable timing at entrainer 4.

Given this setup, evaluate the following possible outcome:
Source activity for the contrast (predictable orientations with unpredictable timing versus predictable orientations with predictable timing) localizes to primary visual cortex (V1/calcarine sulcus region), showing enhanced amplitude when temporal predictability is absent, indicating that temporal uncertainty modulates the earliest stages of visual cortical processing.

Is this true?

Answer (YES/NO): NO